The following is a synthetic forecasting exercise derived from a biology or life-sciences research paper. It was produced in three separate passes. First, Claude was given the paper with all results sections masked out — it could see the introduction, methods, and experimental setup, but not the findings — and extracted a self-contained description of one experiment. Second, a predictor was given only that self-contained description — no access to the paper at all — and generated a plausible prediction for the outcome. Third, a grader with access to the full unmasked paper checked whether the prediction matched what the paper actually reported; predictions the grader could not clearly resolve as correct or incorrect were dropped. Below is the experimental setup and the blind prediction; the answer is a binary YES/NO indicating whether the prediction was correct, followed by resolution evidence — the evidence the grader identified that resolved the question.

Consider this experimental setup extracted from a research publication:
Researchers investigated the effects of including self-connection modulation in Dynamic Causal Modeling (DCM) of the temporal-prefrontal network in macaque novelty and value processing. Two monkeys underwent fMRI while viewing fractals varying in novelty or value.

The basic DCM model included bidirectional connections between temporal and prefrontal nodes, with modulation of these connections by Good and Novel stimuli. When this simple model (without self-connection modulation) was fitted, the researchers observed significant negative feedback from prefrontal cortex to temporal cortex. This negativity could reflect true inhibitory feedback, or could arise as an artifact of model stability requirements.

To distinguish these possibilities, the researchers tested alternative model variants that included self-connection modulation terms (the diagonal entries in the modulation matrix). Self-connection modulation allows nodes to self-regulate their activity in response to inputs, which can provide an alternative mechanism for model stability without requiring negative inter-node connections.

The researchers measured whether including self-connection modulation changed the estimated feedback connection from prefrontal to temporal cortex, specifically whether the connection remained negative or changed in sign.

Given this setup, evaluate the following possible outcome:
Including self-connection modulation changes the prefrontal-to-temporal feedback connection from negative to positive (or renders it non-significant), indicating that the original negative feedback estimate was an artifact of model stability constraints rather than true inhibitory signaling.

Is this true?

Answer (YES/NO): NO